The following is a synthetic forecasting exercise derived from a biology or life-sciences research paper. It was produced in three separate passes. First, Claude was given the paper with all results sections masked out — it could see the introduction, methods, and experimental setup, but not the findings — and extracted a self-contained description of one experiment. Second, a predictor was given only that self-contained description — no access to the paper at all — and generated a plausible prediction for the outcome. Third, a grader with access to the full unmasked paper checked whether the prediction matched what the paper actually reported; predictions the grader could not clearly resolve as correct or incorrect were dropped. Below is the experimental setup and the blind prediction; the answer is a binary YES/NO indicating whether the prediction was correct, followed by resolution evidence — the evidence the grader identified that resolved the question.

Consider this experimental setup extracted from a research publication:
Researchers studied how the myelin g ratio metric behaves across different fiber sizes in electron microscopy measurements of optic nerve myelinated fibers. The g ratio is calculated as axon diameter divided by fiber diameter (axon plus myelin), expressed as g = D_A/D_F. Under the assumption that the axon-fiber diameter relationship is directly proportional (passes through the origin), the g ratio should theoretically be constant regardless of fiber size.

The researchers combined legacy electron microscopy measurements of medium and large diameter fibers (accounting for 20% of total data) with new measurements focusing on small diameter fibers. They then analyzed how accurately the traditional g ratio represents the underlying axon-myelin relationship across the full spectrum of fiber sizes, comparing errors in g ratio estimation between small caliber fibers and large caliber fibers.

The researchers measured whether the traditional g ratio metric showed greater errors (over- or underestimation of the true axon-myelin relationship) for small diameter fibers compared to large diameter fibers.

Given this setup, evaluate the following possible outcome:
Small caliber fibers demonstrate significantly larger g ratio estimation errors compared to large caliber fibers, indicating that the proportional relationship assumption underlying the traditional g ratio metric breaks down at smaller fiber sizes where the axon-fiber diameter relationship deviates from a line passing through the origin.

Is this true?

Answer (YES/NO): YES